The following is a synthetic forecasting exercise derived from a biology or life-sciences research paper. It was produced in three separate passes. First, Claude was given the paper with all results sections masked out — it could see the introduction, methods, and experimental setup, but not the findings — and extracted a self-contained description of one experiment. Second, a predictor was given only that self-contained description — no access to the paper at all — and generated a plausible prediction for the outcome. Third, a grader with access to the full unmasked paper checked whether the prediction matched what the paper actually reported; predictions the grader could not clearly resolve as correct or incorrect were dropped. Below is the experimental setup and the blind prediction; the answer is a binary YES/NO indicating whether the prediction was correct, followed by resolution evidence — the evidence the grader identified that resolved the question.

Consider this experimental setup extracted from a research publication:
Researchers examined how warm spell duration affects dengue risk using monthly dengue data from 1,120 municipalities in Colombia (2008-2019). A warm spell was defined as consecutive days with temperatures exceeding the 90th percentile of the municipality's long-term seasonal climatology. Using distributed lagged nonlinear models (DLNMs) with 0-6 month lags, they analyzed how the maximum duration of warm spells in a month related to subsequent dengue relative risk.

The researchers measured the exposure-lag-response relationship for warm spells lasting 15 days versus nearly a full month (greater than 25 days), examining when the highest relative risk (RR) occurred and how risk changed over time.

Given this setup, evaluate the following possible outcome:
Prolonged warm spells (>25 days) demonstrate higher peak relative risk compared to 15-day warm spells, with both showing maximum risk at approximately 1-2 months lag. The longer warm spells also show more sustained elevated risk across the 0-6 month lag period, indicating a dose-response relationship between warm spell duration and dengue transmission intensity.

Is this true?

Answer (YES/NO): NO